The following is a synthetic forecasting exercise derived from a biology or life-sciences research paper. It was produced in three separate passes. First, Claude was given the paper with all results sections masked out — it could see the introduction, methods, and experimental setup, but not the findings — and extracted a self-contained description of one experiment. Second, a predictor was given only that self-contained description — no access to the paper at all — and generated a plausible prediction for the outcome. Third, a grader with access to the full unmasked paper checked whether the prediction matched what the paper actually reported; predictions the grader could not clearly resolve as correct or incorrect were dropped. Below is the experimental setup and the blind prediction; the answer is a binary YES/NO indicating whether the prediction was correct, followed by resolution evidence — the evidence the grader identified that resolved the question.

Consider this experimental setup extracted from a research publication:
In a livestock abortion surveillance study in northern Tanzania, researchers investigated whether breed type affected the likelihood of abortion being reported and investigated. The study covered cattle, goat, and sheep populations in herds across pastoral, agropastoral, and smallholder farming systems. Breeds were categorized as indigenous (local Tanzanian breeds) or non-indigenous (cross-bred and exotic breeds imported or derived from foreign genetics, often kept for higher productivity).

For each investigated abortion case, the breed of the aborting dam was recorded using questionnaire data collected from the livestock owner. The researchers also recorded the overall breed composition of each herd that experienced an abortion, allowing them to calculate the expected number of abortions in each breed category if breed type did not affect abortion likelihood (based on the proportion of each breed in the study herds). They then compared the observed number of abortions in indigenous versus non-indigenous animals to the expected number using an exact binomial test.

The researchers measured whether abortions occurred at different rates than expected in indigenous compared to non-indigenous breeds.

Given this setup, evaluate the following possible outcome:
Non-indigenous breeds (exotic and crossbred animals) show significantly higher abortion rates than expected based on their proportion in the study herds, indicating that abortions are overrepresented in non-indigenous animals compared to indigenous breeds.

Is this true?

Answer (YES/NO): YES